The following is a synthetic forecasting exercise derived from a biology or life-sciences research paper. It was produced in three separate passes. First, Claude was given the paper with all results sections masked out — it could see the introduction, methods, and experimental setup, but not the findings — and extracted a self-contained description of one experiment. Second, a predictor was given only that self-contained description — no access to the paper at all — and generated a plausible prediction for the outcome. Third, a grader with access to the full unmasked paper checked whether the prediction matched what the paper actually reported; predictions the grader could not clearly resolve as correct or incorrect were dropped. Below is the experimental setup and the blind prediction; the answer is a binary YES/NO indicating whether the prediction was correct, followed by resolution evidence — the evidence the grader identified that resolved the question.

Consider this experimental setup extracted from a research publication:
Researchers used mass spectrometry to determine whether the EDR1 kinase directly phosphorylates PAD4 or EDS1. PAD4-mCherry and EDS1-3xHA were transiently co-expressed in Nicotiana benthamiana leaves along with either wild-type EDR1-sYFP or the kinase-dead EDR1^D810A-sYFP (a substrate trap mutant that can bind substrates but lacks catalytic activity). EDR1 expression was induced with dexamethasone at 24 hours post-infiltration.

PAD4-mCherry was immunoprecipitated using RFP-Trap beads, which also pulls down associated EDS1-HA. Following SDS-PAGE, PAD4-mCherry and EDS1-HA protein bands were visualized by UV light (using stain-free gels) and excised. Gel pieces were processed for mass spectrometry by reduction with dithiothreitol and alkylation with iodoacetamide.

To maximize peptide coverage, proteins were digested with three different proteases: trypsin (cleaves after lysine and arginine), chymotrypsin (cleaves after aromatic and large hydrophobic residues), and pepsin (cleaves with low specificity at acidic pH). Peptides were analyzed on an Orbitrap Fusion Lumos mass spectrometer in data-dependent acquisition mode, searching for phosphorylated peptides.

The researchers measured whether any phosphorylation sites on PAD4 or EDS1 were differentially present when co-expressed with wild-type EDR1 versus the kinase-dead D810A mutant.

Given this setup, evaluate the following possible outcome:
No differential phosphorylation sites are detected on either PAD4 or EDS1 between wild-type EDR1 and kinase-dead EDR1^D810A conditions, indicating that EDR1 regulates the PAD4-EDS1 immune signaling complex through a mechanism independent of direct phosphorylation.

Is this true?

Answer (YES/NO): YES